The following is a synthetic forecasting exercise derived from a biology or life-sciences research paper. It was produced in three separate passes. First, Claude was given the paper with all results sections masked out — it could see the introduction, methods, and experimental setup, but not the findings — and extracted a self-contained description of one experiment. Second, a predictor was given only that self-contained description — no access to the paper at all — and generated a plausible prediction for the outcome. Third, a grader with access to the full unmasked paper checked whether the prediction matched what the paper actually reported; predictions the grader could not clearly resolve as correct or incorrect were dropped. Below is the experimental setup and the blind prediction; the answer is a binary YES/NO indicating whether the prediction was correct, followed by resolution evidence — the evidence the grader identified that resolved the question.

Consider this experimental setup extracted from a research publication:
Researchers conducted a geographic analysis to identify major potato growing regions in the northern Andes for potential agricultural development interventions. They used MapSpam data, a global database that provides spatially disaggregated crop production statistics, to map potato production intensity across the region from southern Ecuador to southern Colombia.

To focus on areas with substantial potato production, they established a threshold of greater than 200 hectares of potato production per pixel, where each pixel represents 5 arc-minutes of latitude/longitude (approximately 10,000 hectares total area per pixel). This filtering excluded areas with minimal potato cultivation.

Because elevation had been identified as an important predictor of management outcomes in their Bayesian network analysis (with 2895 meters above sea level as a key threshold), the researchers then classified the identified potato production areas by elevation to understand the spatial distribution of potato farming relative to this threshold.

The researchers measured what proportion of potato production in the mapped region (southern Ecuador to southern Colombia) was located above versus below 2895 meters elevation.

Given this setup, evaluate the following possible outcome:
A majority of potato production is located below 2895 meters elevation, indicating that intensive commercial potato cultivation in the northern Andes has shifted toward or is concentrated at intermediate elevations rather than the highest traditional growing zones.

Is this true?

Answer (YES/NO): NO